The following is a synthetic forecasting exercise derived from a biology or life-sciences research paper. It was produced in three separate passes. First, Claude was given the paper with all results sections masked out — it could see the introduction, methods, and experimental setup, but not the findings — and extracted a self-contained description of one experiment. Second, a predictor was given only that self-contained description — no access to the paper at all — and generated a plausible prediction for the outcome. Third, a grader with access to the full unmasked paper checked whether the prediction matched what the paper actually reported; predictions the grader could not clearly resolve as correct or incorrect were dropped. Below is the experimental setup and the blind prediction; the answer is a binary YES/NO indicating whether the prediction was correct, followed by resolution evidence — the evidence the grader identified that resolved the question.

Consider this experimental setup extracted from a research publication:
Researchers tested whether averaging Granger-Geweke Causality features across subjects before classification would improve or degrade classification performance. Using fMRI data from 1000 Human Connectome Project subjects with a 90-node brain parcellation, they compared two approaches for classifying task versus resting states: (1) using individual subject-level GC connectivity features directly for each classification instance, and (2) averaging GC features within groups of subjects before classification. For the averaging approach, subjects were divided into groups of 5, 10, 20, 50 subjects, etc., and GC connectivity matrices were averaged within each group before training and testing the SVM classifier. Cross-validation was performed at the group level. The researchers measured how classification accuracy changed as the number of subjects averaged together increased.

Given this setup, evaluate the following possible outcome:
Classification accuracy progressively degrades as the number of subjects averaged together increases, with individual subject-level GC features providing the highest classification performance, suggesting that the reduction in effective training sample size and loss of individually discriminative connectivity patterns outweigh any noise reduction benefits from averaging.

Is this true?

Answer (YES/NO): NO